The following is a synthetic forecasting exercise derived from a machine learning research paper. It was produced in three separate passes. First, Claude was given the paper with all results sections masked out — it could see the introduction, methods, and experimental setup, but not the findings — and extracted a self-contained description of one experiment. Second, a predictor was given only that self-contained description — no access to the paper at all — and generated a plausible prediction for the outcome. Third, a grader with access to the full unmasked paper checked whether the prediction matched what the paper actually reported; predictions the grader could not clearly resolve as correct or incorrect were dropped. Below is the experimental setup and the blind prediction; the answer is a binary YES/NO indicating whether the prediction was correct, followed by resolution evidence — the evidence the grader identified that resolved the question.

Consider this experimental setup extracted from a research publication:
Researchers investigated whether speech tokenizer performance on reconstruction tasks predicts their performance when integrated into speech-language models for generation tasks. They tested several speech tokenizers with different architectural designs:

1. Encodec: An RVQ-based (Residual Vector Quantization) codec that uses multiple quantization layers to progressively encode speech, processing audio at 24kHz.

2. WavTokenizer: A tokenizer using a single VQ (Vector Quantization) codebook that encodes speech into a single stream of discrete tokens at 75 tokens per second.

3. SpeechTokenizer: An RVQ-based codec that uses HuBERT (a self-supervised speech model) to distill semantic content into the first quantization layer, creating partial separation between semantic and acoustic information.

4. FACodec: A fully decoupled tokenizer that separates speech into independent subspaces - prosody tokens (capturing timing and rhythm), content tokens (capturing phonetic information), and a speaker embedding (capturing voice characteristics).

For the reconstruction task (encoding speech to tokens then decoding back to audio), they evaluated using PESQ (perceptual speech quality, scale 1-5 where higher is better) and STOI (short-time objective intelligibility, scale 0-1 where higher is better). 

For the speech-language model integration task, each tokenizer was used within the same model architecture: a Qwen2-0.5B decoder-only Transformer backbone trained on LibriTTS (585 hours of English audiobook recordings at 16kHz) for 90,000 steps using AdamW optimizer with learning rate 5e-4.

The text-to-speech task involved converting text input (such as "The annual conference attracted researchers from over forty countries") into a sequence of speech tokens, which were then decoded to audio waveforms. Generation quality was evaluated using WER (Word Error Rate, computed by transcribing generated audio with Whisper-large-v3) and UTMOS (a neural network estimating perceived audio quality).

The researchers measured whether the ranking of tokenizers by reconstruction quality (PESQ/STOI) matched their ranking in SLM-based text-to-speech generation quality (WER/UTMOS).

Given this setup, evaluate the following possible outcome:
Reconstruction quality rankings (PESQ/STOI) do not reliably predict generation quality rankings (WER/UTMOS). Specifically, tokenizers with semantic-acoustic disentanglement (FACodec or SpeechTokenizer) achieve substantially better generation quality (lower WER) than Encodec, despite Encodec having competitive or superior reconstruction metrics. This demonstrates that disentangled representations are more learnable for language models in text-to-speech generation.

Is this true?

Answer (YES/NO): YES